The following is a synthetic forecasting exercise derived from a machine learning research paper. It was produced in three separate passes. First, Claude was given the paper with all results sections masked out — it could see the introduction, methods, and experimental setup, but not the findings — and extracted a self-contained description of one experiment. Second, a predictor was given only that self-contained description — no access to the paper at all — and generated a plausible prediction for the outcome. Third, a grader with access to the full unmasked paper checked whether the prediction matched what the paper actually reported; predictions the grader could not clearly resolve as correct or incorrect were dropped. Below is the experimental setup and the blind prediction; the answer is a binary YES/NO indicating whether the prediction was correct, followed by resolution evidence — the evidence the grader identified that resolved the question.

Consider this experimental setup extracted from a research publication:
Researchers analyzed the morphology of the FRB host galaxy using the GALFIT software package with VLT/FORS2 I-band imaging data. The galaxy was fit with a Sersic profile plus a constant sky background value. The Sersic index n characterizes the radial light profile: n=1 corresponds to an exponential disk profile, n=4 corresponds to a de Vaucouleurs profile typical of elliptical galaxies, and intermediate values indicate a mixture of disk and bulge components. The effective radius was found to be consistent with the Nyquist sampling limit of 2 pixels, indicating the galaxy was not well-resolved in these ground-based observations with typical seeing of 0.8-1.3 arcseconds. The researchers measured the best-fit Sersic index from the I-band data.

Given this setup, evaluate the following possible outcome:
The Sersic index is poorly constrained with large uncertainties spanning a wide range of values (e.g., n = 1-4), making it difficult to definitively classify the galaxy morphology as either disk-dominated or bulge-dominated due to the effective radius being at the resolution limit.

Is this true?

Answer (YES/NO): NO